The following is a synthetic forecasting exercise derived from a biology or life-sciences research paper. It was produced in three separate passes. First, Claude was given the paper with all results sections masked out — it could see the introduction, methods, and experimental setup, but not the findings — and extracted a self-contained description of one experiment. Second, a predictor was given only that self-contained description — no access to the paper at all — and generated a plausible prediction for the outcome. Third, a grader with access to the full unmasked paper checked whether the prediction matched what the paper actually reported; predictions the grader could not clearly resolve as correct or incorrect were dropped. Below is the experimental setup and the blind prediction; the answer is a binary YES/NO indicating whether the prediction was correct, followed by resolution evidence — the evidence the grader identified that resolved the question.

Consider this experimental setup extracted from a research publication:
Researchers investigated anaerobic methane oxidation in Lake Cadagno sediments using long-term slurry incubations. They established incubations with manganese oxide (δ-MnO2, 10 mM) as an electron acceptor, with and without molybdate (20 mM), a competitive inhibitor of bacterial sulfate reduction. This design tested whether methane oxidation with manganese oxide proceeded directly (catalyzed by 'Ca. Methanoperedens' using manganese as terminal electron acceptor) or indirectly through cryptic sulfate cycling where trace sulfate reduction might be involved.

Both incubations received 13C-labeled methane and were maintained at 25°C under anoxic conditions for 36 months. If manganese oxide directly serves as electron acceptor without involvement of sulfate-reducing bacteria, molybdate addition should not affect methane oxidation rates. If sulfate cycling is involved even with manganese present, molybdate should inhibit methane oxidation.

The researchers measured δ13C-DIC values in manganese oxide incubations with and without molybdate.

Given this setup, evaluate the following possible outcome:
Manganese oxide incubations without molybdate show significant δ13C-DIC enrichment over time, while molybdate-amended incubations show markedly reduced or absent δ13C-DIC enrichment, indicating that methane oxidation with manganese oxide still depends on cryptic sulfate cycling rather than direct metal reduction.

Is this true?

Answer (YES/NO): YES